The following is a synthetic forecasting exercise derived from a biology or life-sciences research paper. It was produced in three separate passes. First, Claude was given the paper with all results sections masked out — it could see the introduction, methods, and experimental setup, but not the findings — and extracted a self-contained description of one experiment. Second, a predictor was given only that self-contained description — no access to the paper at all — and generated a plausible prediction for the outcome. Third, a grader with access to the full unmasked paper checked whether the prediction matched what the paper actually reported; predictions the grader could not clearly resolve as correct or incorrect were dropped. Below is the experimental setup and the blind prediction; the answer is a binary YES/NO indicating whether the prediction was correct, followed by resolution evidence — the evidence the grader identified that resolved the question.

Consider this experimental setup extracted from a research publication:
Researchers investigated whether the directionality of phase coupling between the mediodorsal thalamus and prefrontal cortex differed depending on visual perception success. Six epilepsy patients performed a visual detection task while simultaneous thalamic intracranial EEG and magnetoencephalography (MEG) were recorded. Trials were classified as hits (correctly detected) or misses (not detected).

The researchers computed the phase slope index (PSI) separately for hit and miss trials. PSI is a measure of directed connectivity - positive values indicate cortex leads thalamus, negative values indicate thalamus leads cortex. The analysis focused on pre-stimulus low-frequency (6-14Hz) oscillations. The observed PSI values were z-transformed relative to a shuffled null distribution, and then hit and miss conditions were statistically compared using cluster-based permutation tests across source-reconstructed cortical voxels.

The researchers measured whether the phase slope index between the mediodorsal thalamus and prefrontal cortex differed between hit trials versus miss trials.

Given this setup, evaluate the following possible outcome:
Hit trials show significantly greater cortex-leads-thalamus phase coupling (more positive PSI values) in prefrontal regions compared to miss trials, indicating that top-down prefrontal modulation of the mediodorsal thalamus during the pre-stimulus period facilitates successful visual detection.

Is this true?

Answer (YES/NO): YES